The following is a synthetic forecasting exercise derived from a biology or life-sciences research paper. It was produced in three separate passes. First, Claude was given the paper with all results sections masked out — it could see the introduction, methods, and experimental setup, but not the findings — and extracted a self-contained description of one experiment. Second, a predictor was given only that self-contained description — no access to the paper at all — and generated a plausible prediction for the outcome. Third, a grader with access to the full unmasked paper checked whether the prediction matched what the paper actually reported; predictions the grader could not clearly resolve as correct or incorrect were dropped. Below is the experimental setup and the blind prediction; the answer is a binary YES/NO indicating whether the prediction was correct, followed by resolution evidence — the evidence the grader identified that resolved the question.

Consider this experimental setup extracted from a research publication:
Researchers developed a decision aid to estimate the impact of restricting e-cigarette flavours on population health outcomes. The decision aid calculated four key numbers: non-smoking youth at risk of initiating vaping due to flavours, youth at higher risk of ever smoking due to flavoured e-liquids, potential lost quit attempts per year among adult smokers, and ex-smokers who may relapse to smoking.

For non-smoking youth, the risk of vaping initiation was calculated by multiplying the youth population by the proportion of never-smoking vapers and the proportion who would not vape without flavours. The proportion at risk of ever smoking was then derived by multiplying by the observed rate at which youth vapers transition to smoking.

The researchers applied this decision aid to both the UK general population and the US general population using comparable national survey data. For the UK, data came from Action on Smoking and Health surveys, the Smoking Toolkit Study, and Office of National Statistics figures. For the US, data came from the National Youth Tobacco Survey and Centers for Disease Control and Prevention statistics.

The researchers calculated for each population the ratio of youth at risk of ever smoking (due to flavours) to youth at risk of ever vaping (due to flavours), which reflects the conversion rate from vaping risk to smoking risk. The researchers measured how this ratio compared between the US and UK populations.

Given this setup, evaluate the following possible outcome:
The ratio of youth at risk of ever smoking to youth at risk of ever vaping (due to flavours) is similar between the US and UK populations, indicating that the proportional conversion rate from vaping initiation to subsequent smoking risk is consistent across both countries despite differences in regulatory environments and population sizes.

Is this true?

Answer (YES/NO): NO